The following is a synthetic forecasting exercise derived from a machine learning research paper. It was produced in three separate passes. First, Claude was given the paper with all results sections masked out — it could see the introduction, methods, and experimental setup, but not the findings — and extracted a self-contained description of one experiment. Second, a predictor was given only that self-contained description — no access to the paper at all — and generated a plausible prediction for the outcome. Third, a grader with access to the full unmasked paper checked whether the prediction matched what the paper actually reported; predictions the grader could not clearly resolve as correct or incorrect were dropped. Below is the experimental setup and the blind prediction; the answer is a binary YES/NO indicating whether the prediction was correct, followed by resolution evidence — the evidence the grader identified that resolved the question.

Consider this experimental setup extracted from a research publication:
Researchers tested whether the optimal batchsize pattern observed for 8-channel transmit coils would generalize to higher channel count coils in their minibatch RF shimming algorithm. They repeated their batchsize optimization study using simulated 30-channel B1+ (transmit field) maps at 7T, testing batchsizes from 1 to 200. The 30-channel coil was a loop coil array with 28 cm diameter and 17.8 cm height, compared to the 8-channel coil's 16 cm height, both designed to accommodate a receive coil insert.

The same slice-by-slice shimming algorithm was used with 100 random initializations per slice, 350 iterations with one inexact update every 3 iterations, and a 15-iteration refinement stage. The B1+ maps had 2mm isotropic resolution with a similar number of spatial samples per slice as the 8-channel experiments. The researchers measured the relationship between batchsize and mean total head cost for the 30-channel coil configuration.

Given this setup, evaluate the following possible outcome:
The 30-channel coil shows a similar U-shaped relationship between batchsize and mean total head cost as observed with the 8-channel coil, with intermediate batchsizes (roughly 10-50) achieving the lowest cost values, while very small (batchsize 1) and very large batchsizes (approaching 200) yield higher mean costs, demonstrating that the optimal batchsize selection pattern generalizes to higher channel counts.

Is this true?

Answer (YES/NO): NO